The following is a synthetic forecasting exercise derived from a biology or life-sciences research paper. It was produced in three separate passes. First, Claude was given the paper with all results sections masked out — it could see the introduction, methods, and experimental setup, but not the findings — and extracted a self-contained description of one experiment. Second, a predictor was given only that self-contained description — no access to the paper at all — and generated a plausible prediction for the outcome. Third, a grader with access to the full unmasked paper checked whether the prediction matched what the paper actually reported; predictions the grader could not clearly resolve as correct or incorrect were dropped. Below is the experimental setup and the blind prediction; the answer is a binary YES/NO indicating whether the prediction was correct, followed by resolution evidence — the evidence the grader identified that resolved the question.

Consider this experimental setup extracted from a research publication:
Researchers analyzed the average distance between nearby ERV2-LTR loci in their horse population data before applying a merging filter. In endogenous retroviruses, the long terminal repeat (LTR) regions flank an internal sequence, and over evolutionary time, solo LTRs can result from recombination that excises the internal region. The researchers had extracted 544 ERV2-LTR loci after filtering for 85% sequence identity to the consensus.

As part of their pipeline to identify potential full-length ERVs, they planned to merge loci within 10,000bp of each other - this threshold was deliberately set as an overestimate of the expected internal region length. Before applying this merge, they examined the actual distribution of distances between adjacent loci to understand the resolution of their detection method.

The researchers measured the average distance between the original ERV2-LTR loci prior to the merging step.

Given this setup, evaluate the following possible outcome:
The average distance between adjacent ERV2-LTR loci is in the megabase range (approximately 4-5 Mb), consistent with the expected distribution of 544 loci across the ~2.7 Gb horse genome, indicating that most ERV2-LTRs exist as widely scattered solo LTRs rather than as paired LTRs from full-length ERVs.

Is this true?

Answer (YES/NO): NO